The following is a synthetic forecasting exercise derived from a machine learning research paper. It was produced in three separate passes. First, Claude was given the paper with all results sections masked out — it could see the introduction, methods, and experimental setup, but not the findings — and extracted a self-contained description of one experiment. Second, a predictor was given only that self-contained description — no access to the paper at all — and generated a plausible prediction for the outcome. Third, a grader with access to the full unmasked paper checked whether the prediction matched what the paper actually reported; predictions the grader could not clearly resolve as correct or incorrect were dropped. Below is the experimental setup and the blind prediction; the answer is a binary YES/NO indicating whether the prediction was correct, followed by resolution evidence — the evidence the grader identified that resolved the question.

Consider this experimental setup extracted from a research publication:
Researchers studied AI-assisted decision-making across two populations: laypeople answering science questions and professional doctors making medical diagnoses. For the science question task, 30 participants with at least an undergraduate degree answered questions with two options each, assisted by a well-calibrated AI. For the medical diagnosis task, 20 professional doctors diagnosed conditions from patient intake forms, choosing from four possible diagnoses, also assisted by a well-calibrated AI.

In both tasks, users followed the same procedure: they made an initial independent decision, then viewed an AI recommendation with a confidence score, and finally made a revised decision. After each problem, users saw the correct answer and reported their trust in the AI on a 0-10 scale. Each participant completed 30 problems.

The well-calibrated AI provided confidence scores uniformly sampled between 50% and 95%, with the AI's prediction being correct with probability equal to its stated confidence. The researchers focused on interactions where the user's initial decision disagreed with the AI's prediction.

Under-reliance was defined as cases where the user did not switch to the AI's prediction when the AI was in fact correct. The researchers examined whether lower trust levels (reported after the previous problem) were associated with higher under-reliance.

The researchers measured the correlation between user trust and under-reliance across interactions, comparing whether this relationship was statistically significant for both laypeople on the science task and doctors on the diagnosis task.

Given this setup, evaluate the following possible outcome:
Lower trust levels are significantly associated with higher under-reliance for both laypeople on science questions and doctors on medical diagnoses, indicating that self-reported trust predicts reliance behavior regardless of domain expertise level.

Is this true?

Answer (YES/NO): YES